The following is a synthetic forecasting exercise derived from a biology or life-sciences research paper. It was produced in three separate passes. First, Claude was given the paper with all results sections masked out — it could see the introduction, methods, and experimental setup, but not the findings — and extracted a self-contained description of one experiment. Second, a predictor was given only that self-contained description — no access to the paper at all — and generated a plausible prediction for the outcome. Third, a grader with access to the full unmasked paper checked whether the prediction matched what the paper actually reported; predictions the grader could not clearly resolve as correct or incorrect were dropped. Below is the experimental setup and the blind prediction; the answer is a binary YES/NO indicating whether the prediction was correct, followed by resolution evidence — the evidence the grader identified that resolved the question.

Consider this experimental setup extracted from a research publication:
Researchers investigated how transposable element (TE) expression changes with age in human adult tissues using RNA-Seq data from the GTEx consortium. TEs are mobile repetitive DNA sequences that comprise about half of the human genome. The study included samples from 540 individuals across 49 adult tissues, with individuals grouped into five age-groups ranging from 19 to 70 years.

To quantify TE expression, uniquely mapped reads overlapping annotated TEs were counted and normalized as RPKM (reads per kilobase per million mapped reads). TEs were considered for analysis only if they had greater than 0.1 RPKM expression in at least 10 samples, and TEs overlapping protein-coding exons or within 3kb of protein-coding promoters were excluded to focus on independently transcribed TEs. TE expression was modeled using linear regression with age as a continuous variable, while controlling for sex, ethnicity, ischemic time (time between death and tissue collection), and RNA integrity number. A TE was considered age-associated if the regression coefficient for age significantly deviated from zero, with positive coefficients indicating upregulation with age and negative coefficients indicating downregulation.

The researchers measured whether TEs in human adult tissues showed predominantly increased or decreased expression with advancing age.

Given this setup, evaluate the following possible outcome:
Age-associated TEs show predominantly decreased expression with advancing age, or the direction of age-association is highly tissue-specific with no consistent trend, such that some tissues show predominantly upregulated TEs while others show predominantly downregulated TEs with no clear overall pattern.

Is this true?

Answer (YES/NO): NO